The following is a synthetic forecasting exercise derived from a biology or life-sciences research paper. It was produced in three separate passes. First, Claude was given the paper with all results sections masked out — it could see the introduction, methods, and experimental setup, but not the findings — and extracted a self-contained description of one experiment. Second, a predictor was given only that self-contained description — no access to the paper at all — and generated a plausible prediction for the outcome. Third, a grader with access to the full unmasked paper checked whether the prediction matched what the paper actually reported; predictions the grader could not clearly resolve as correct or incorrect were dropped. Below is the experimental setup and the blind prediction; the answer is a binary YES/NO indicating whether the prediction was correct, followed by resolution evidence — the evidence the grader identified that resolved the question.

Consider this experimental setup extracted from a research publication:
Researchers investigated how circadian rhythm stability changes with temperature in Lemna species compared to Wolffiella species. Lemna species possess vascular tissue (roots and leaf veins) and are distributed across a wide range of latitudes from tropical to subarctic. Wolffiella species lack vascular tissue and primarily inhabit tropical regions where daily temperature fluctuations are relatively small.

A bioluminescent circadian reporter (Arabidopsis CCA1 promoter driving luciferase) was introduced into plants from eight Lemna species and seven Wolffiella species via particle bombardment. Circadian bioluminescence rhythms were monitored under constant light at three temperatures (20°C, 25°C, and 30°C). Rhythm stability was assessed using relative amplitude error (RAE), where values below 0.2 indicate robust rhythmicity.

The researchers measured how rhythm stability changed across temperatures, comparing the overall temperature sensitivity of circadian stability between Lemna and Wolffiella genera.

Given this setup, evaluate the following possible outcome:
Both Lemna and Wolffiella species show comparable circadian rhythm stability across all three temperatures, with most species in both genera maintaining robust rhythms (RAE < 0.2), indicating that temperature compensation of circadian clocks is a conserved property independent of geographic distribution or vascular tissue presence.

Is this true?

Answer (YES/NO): NO